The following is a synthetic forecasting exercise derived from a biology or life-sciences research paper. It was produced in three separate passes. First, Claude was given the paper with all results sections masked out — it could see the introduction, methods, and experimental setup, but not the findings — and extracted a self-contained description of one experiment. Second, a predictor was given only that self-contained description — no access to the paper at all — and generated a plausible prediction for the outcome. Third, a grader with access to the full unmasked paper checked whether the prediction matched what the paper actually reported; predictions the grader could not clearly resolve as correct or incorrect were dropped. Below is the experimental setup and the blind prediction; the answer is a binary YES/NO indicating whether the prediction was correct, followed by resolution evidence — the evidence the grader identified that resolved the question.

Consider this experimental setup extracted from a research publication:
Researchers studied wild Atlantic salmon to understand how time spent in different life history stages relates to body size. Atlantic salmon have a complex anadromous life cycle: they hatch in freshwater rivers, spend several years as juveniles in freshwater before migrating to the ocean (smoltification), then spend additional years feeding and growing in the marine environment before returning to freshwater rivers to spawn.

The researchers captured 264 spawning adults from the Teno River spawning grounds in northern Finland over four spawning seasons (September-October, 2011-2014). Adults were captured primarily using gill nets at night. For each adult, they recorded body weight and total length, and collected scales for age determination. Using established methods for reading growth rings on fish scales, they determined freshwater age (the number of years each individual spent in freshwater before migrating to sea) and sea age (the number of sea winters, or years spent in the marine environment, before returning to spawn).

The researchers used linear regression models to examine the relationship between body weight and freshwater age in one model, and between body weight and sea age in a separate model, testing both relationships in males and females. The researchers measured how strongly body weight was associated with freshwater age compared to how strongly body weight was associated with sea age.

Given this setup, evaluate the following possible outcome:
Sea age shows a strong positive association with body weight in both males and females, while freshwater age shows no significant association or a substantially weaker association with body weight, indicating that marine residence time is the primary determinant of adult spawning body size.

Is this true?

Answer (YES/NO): NO